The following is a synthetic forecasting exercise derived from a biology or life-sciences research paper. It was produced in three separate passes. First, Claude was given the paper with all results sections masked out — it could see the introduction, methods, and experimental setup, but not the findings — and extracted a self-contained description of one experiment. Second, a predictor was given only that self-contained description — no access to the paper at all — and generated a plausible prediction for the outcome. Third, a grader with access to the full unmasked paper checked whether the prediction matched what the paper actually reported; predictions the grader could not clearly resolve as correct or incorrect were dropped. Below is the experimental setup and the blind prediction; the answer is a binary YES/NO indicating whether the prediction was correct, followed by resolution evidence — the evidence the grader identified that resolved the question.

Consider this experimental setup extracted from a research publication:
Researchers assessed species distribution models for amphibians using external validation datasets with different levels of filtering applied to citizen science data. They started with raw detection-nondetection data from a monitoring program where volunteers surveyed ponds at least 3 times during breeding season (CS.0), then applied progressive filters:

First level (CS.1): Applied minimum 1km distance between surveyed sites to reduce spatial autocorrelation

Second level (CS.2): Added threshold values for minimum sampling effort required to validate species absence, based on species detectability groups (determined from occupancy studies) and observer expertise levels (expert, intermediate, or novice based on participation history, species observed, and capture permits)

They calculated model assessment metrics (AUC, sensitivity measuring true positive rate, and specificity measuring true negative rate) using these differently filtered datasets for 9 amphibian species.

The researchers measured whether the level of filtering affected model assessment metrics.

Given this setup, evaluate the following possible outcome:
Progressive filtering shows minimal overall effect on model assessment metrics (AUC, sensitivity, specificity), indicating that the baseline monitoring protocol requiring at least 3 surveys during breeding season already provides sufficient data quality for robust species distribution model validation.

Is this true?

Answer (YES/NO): NO